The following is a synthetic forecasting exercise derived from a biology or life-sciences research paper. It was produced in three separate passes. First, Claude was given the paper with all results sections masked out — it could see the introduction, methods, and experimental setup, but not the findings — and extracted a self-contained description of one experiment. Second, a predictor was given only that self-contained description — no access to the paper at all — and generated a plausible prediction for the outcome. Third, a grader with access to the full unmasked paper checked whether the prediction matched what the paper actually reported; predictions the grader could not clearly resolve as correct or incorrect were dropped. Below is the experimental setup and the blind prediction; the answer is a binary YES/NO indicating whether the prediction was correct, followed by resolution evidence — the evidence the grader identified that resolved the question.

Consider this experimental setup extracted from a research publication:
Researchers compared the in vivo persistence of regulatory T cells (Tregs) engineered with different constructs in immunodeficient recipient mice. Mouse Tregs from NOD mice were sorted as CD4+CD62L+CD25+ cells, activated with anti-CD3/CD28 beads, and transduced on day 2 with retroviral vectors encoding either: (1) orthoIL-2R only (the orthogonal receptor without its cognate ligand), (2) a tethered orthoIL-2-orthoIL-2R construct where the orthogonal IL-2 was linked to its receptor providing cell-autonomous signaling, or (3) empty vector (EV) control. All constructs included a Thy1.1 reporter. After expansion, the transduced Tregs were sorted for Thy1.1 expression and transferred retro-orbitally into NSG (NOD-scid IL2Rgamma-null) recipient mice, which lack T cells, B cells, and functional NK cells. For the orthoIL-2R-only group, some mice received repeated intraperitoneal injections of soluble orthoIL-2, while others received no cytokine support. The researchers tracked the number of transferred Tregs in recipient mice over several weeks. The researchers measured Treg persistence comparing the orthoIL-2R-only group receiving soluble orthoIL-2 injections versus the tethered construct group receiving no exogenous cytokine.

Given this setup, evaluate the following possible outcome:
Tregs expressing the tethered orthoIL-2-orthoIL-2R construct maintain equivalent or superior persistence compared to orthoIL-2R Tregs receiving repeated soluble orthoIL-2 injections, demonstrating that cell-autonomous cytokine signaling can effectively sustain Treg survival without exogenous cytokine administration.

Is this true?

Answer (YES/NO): YES